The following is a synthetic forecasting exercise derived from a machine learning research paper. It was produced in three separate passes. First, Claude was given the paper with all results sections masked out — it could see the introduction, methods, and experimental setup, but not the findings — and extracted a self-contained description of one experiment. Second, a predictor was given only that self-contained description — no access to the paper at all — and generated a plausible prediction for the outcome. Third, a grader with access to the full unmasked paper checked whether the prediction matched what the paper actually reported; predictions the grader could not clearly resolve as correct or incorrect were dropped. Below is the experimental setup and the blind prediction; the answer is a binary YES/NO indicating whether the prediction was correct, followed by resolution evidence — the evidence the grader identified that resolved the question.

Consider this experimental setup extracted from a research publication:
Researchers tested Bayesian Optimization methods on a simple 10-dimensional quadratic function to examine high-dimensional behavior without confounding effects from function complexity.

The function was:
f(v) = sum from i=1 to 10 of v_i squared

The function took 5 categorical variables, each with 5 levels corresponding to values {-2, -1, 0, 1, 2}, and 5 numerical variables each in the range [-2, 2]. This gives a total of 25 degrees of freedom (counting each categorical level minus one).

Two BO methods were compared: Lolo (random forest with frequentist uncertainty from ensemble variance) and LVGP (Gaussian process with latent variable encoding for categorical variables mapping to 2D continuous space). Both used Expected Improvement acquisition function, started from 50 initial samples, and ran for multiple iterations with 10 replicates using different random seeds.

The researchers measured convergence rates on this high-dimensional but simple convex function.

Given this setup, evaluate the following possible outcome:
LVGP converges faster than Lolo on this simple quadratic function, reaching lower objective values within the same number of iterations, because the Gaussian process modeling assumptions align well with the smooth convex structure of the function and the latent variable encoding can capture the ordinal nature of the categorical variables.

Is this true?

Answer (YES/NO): YES